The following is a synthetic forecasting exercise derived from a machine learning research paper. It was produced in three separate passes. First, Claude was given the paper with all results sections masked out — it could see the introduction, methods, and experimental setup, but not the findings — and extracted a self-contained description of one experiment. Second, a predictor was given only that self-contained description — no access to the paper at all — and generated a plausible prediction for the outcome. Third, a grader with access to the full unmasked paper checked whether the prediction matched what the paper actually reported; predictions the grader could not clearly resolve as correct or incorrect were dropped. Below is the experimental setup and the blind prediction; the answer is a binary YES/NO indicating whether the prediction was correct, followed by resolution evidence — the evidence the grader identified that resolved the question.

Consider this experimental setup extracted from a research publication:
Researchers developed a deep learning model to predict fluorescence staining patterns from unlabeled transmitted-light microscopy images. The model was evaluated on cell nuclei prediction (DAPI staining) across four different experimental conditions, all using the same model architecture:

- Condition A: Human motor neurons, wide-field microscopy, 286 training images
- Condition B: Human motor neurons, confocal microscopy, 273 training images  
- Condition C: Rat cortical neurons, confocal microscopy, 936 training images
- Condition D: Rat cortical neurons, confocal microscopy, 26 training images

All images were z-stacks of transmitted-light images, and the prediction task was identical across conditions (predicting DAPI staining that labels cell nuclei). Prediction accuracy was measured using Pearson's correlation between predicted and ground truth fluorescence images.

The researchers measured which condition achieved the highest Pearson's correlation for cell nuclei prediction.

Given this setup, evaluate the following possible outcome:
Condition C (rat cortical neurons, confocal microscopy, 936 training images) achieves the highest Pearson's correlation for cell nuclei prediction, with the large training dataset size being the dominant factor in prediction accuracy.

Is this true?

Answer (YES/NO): NO